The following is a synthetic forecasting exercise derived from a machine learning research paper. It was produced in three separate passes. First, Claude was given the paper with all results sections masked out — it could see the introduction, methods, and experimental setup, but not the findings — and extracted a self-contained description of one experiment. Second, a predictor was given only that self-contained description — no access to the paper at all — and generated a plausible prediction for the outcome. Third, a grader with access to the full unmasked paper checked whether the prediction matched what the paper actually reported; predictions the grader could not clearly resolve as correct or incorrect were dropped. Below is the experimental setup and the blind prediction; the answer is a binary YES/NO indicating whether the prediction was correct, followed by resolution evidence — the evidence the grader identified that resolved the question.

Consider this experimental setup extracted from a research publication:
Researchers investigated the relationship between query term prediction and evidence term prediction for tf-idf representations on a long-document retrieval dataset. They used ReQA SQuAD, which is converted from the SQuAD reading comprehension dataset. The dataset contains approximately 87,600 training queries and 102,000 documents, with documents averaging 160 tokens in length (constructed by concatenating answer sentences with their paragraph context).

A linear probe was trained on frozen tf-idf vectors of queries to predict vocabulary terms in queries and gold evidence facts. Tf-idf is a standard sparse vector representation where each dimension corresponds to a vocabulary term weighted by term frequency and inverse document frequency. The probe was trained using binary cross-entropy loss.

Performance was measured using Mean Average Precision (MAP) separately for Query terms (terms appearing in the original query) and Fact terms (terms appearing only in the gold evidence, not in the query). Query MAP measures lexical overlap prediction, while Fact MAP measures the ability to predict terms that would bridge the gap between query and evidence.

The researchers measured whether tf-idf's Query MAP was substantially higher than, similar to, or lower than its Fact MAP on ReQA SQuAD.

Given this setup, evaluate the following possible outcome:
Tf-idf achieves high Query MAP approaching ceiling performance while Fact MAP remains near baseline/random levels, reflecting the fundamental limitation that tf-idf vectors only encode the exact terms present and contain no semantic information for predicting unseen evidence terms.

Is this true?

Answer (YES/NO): NO